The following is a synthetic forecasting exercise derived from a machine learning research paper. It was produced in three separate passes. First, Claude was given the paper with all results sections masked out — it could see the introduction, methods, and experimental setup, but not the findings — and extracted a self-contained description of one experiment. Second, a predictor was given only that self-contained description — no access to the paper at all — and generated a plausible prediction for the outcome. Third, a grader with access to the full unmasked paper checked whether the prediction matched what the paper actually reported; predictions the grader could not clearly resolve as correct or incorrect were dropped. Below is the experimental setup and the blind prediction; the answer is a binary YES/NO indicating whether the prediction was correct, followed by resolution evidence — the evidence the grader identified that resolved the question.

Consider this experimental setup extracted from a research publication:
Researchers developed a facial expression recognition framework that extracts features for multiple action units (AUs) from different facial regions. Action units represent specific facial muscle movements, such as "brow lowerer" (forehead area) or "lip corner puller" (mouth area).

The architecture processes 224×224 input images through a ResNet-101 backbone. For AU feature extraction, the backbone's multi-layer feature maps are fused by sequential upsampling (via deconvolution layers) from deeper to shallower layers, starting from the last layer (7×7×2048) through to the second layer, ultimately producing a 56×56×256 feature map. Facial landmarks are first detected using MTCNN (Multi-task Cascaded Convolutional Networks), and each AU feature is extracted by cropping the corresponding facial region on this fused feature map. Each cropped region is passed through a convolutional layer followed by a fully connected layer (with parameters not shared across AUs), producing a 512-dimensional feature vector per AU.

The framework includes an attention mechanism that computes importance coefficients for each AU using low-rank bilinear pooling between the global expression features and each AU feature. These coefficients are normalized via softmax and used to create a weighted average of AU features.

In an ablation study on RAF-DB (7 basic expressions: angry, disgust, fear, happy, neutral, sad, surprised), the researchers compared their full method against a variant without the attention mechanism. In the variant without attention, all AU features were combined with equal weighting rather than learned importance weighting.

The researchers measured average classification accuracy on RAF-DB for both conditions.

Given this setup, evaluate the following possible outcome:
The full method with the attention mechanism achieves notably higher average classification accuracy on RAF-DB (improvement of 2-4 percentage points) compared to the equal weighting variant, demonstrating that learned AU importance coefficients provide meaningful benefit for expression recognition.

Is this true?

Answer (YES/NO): NO